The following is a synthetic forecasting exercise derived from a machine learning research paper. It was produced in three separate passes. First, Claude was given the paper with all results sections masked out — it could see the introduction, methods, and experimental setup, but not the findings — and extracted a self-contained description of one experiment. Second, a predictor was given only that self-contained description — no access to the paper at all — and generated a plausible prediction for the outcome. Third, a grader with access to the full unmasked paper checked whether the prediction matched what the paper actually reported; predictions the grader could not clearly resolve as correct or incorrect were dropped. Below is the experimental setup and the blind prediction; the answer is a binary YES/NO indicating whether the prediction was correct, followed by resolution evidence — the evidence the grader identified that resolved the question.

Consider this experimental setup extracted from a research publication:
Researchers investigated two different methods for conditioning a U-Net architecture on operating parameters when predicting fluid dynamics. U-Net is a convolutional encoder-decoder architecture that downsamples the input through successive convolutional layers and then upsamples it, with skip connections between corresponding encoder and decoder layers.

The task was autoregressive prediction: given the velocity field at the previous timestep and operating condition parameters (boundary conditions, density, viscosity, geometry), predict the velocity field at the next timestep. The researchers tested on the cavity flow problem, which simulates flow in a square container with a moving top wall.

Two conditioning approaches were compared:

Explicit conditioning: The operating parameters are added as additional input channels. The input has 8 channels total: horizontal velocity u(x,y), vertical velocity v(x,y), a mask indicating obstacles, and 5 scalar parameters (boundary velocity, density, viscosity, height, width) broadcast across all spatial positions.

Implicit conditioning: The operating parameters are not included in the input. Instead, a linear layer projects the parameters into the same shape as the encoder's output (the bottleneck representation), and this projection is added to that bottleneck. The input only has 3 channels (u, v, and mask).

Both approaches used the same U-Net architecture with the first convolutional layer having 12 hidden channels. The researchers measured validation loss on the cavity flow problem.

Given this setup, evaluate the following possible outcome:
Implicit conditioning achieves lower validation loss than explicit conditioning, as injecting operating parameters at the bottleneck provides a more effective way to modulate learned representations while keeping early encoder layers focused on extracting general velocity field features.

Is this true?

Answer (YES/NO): NO